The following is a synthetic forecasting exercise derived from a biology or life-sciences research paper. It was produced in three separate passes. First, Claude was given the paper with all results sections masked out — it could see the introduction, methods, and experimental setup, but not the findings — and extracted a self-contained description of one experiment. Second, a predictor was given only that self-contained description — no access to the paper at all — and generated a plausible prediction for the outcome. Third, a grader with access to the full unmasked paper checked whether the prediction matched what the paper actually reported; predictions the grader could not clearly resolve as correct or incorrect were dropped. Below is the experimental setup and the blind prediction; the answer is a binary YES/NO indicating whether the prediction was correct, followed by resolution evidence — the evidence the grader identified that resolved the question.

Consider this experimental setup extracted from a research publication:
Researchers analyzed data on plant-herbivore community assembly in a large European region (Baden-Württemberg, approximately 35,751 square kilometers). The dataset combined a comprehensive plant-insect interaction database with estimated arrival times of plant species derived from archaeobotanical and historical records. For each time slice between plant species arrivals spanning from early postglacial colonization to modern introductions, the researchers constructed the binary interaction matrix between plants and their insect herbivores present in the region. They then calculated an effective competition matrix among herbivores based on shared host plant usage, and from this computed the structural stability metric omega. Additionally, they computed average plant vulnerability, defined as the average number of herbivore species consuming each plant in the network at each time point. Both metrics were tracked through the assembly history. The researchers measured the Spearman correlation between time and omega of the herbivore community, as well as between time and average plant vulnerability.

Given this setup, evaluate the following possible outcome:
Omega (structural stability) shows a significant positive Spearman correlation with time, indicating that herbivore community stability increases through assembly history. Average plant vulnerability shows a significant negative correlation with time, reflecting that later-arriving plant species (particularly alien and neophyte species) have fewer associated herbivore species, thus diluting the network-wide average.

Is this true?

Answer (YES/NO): YES